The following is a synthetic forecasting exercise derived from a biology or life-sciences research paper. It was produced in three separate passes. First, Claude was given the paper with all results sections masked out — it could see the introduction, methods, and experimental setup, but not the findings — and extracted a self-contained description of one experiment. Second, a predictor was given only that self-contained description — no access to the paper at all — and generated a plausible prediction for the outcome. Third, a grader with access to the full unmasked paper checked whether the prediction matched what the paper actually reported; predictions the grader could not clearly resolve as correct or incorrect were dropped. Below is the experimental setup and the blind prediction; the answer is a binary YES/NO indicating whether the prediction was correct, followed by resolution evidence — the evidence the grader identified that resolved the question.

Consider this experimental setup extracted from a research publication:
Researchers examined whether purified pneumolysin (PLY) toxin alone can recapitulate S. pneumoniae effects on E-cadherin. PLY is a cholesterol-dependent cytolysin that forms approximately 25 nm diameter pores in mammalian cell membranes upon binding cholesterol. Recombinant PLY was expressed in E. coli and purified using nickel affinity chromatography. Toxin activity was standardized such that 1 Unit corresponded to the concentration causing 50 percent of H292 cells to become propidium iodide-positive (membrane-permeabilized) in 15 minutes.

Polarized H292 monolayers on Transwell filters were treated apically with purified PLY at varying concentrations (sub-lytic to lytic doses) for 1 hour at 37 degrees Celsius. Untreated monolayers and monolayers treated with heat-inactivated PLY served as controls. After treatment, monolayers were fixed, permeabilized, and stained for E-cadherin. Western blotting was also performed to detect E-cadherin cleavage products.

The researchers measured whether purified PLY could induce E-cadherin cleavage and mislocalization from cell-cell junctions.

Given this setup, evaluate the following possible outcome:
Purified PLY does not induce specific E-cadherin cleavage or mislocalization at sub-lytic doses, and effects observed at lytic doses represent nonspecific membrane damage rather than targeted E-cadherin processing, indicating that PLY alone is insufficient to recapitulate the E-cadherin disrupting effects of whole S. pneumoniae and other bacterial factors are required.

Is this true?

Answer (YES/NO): NO